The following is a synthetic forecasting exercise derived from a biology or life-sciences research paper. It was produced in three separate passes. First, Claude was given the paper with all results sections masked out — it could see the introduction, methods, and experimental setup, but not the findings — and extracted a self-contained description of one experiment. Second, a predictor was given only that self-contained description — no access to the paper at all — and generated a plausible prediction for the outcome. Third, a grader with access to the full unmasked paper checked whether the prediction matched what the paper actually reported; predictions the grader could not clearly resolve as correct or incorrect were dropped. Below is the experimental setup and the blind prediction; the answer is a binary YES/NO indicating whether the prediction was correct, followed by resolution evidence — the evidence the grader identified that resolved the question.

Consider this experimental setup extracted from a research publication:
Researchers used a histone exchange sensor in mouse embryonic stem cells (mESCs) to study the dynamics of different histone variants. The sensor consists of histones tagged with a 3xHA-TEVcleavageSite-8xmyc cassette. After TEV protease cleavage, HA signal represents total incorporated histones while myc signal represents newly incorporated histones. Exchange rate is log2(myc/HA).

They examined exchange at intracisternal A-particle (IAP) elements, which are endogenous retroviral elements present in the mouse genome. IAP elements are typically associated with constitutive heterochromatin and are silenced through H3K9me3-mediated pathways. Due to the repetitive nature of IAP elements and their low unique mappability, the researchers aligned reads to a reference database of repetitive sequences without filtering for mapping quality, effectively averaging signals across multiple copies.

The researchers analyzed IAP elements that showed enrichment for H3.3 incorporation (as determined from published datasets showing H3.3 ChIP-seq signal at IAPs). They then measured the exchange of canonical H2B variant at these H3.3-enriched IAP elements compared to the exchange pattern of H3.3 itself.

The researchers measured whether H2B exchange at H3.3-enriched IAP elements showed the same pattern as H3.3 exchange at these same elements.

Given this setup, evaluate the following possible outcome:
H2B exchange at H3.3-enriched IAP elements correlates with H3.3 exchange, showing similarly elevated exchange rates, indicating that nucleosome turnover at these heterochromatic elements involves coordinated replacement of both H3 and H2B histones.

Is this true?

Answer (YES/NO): NO